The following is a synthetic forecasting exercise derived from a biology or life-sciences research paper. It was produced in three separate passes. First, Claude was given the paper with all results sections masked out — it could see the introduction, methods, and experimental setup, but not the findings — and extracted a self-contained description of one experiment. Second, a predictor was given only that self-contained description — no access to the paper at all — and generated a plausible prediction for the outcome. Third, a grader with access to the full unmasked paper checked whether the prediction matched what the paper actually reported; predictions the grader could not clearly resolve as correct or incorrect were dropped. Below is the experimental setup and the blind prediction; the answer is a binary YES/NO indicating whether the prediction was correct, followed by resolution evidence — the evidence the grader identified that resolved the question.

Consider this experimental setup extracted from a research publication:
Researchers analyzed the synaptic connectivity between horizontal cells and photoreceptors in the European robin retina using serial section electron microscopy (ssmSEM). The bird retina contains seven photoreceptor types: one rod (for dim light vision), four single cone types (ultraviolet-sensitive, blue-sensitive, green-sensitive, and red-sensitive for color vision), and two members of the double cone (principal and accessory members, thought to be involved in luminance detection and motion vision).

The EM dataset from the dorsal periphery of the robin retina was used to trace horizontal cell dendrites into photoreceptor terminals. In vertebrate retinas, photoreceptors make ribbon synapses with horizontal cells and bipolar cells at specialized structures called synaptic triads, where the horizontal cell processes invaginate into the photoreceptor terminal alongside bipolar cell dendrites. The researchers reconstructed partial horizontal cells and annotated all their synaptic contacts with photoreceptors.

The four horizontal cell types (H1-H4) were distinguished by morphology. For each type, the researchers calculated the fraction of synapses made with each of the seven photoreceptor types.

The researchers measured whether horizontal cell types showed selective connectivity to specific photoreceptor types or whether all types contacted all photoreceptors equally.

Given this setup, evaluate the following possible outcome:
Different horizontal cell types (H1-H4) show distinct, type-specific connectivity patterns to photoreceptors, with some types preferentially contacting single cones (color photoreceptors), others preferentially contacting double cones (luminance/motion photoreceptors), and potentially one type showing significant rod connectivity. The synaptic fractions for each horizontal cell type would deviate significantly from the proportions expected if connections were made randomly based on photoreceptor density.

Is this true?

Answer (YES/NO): YES